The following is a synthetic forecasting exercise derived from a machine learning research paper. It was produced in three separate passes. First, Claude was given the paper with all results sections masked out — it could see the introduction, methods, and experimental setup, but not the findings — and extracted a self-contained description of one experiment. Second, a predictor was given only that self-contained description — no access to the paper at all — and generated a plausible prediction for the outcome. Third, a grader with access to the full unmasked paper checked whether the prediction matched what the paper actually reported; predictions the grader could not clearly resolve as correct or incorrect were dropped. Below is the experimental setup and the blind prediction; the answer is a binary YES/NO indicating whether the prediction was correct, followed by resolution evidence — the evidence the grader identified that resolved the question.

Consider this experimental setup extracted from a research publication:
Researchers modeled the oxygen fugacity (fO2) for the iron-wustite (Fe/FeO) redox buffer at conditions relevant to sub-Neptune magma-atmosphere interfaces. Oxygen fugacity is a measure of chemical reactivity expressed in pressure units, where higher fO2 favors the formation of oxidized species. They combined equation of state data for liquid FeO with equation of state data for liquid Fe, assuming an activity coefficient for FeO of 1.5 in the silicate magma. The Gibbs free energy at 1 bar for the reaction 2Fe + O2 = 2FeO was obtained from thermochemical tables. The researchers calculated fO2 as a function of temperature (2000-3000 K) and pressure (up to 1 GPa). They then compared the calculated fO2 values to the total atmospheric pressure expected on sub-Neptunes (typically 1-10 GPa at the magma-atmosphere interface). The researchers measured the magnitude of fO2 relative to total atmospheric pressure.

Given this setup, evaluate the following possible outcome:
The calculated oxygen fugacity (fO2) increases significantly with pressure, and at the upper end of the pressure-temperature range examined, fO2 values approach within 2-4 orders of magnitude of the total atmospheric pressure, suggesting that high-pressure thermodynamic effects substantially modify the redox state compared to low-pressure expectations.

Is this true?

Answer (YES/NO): NO